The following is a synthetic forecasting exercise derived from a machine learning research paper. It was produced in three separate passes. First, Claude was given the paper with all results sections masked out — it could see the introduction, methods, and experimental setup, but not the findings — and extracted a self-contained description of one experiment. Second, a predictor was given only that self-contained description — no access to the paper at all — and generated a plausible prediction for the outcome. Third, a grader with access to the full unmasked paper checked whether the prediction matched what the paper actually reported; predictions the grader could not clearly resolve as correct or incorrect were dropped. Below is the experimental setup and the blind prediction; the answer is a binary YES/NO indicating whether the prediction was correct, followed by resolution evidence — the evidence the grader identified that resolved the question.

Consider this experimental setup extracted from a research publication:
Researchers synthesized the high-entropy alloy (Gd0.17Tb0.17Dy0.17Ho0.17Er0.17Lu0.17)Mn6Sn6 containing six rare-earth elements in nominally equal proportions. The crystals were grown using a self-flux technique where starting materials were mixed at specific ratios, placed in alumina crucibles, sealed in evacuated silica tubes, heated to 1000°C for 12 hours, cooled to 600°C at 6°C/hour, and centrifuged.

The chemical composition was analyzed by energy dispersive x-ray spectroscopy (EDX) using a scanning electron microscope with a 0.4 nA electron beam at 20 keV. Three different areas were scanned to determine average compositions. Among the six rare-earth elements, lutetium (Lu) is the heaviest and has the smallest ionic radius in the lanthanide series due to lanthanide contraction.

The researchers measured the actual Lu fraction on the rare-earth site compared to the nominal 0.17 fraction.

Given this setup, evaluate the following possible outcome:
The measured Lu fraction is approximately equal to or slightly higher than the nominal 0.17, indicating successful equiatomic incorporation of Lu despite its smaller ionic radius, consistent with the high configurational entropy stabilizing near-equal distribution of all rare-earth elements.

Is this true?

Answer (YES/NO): NO